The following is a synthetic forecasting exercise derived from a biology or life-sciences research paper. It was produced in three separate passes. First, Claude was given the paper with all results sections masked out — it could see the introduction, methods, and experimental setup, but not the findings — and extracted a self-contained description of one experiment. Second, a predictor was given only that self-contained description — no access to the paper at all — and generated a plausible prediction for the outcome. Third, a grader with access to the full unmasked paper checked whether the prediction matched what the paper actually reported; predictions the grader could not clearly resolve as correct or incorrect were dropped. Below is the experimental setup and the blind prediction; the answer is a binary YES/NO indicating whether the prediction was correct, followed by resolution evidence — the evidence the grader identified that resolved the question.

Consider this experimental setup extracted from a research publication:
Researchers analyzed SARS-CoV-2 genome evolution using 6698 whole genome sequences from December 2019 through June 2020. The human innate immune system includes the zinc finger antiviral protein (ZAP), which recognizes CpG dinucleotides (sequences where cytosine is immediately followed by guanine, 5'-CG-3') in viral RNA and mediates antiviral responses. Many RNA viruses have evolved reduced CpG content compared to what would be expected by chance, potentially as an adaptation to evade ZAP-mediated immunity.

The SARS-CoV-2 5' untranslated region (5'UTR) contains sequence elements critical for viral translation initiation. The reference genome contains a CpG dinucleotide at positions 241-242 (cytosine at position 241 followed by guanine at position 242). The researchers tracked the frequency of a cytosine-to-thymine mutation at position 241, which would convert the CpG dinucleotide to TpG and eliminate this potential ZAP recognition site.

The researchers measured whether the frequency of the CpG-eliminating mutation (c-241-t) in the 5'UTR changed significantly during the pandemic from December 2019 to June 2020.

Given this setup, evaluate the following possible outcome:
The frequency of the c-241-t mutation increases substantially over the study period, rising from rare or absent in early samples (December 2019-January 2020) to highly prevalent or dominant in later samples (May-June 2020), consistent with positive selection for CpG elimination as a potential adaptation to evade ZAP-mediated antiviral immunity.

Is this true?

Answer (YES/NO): YES